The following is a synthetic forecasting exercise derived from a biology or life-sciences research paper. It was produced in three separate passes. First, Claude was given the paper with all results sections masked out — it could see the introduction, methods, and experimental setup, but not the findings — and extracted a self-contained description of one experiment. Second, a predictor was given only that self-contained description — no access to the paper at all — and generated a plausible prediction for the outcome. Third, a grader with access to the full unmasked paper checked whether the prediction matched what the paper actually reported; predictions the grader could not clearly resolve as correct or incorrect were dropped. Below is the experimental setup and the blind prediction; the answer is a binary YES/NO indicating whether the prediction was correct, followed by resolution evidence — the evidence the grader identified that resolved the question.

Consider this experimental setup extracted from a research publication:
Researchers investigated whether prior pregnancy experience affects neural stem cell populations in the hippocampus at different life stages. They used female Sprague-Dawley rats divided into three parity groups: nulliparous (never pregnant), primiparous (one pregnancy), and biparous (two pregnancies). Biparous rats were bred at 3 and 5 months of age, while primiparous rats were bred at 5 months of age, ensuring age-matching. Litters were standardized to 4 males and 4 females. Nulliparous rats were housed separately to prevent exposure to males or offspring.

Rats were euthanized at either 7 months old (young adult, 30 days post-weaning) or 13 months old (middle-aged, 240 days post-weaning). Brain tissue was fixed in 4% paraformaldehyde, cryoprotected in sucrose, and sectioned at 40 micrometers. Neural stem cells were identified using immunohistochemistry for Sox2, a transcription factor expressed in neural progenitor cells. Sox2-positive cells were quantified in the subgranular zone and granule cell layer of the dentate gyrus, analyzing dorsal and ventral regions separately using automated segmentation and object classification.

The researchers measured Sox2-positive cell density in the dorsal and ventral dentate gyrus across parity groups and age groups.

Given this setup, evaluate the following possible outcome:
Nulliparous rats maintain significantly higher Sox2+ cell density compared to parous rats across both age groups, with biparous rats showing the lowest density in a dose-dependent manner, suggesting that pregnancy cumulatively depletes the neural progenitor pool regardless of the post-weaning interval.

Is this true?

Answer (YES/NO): NO